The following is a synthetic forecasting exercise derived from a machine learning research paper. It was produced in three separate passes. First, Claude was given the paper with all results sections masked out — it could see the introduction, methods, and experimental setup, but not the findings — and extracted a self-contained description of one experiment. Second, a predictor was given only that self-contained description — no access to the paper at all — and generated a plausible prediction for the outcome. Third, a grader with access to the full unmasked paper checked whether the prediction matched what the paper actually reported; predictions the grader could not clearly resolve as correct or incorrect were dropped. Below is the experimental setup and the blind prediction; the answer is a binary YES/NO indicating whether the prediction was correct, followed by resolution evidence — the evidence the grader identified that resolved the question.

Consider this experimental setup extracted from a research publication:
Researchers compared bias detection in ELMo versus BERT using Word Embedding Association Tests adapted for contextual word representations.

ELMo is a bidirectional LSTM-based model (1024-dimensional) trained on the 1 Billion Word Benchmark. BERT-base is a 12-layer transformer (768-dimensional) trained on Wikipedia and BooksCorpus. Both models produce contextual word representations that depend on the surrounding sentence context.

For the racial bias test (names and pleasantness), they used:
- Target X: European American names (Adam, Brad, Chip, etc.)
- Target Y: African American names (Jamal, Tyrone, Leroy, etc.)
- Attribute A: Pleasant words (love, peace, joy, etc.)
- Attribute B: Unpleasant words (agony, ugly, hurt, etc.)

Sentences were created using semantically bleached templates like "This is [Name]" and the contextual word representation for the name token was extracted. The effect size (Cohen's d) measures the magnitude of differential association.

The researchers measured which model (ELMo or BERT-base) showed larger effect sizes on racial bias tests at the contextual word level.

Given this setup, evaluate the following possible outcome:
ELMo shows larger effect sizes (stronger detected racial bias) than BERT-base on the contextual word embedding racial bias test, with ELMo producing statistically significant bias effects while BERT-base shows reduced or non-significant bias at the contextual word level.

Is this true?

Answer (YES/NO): NO